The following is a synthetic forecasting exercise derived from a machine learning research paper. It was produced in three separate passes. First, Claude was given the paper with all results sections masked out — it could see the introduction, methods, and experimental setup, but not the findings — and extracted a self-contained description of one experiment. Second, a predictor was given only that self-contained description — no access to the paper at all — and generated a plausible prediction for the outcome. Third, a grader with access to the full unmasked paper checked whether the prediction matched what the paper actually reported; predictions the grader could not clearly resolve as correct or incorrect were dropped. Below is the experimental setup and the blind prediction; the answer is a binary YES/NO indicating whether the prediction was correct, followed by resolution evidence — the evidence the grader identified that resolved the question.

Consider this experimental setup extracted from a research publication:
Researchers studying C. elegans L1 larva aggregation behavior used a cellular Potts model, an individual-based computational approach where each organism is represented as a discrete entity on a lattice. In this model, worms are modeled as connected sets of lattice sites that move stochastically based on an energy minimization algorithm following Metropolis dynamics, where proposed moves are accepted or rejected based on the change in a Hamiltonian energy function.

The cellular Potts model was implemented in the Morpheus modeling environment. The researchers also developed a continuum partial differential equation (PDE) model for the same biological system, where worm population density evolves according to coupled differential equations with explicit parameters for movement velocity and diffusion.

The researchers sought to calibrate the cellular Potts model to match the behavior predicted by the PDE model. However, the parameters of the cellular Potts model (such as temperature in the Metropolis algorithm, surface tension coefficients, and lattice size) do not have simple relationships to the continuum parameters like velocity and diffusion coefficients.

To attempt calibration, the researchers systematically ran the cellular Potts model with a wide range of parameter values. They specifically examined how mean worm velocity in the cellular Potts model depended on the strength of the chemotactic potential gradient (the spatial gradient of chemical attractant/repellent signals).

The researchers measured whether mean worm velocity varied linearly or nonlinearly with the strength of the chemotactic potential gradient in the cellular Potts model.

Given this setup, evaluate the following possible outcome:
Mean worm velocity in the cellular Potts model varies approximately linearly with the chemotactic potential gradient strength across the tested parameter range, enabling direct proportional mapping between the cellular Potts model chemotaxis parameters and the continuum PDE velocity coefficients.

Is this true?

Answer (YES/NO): NO